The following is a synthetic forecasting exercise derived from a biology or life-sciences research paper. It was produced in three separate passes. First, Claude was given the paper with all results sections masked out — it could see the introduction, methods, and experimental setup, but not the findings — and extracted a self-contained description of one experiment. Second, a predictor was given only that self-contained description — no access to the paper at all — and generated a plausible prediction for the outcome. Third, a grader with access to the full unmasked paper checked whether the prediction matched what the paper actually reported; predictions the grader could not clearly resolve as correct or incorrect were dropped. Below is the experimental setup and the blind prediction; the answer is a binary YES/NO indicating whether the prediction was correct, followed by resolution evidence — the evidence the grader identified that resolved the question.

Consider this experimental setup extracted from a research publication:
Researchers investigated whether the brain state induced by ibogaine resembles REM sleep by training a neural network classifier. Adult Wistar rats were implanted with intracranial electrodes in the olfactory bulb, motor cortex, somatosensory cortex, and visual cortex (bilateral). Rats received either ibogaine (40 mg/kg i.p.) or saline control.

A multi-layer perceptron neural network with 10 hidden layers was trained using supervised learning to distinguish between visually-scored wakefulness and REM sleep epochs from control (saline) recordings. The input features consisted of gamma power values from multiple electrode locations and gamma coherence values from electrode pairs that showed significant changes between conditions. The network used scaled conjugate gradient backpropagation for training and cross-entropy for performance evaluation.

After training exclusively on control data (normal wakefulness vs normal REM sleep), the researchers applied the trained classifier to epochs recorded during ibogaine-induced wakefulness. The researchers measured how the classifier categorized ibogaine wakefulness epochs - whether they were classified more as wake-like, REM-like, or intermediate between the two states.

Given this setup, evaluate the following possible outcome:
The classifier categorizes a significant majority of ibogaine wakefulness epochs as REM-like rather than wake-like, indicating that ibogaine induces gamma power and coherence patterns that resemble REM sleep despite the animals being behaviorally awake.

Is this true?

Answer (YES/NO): YES